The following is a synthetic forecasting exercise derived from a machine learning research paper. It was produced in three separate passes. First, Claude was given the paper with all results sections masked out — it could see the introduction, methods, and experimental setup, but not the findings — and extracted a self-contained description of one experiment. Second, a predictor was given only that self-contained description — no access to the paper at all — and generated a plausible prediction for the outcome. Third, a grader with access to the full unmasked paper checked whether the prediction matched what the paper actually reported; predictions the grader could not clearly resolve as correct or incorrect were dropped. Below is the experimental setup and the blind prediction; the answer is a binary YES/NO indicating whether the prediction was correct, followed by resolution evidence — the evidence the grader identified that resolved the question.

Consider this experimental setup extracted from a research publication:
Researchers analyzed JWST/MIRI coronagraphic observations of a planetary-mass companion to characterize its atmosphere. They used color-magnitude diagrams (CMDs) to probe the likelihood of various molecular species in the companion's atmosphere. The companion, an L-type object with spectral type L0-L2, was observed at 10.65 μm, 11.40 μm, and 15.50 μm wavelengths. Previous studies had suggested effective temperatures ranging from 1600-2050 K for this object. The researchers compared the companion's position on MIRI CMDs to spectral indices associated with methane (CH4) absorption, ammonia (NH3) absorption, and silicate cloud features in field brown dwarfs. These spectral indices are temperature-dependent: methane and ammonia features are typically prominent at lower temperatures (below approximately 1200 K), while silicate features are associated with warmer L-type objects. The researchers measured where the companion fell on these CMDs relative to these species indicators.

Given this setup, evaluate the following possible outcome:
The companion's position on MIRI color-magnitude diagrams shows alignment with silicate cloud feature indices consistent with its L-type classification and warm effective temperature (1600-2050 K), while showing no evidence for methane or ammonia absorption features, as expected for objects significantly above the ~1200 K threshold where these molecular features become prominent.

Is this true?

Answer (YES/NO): YES